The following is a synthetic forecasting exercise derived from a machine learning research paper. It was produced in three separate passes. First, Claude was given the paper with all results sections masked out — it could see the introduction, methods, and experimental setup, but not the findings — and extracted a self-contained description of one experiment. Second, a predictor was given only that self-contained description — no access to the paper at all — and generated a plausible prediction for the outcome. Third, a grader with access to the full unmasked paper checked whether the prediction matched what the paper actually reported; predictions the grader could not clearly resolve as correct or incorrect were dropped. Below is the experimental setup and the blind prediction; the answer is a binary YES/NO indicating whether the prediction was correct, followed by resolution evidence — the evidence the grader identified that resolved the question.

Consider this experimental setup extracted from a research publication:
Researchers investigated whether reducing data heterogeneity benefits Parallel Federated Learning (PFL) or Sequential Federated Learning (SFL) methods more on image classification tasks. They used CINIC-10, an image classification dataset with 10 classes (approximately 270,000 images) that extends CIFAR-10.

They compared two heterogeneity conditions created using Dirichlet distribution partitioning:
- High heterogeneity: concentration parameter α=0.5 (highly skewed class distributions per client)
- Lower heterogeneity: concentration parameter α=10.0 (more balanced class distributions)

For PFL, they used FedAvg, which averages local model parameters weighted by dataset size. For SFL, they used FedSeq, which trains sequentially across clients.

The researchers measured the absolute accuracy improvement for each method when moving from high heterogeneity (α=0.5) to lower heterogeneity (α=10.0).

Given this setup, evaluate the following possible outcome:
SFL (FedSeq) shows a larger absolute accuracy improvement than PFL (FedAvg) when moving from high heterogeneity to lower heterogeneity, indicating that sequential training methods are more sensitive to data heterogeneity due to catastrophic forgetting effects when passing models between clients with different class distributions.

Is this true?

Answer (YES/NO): NO